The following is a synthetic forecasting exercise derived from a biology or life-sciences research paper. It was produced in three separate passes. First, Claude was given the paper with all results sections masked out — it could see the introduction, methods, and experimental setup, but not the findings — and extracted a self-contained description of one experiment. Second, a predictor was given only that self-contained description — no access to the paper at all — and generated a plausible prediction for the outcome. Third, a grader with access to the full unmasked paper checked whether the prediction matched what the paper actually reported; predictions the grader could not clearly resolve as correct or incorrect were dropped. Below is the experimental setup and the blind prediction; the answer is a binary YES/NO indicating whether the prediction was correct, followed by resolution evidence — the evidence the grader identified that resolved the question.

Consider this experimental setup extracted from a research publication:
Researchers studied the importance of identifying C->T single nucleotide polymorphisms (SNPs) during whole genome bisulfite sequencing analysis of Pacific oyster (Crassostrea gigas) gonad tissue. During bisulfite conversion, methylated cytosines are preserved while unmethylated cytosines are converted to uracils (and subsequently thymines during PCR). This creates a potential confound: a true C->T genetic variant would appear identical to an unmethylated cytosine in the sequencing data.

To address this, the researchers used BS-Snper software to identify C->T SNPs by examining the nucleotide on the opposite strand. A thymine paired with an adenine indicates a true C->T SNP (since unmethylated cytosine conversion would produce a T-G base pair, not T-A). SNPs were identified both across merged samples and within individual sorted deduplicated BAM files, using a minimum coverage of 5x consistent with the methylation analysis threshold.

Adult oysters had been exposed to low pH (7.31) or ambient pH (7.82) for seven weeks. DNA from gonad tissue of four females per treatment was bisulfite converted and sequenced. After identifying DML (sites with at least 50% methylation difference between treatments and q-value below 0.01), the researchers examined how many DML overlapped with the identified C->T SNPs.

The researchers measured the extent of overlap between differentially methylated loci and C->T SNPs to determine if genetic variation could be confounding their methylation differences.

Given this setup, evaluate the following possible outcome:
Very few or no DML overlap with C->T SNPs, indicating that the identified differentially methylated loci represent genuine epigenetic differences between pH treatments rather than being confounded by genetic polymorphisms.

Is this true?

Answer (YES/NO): NO